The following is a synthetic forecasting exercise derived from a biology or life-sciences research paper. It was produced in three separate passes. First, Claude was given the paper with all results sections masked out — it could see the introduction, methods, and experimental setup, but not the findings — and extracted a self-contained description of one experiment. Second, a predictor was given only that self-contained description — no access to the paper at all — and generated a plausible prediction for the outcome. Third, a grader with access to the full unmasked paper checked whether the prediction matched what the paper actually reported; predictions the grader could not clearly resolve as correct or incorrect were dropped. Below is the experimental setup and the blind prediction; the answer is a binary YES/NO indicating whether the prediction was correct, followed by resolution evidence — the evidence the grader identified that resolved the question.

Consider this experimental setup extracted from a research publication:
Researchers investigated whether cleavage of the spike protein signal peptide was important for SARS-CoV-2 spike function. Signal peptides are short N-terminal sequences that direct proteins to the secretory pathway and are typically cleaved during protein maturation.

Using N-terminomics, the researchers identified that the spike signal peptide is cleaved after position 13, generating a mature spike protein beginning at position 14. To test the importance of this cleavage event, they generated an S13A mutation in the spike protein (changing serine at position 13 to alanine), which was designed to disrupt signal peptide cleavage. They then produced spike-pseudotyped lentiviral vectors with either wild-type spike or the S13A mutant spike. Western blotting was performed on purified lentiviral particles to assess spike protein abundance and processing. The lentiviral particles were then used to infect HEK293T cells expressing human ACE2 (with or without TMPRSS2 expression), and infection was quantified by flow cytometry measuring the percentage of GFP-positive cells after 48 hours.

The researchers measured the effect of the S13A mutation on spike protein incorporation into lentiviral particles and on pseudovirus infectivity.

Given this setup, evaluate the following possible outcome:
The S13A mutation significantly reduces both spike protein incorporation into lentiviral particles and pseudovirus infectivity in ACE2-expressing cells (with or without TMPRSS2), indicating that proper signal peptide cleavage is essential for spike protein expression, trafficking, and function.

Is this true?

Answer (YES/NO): NO